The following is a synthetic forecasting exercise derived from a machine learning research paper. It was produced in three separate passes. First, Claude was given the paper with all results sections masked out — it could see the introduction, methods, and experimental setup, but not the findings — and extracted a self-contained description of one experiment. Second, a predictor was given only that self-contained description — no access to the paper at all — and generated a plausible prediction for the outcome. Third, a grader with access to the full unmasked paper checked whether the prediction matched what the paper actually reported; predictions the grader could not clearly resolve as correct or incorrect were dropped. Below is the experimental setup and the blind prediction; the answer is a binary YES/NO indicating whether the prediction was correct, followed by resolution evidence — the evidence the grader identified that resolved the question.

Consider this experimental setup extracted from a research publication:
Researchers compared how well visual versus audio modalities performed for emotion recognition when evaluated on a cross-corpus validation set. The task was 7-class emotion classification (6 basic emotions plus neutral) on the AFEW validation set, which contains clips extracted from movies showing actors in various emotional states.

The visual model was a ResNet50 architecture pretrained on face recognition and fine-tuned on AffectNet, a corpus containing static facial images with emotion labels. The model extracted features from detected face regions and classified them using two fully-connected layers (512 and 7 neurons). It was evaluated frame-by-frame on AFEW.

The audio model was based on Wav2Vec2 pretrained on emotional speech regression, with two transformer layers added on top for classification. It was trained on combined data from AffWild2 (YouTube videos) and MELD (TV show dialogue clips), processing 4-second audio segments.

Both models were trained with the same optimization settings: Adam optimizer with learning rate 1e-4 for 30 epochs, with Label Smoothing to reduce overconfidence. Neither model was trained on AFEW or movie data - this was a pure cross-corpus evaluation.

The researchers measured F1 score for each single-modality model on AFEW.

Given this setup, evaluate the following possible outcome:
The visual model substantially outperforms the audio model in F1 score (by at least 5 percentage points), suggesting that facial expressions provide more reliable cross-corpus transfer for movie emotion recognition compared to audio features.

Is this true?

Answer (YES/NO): YES